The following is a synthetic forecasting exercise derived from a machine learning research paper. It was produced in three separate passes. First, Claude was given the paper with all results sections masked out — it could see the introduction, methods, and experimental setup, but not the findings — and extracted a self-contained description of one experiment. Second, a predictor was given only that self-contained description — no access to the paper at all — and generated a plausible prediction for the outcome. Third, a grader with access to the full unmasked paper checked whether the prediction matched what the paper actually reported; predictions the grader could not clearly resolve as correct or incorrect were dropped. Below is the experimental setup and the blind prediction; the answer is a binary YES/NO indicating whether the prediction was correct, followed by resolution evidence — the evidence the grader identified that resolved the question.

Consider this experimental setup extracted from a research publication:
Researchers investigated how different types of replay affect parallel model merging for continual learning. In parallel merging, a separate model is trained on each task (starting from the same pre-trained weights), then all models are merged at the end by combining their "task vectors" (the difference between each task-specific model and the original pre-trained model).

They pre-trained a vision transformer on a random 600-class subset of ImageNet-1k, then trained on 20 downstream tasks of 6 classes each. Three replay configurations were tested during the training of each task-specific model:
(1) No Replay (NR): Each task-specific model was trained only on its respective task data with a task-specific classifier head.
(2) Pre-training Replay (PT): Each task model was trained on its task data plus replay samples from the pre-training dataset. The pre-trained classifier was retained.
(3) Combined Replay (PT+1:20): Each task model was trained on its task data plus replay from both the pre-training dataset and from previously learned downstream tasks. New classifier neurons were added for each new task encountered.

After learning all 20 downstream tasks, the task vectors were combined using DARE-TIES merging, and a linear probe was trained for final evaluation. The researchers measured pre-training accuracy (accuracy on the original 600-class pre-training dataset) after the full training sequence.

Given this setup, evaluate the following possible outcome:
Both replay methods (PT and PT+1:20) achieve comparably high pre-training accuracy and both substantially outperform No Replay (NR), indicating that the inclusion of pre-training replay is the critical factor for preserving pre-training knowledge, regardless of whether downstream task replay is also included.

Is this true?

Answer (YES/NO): NO